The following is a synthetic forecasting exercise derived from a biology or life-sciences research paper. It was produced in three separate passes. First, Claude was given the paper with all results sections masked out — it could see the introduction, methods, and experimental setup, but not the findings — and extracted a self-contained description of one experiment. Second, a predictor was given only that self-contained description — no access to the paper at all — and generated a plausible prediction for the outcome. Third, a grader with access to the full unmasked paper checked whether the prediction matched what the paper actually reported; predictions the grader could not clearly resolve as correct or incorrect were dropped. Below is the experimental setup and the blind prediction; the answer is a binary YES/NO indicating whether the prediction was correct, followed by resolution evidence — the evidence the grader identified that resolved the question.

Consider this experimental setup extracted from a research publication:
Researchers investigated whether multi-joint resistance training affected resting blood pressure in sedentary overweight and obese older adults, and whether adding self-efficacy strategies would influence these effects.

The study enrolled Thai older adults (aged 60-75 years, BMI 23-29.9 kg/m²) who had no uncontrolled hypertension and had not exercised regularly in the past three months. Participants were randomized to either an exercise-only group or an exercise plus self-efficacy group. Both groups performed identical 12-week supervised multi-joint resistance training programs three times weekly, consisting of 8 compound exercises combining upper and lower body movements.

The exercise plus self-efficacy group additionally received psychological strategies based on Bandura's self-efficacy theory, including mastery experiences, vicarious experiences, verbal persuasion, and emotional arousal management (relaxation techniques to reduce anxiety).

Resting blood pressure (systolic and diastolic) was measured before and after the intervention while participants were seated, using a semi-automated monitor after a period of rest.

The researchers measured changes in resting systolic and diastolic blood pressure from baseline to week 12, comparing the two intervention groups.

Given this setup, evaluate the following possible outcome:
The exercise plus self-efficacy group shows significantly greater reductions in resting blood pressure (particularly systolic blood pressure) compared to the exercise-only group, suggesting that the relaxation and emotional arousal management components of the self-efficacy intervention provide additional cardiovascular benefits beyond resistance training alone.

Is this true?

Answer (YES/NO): NO